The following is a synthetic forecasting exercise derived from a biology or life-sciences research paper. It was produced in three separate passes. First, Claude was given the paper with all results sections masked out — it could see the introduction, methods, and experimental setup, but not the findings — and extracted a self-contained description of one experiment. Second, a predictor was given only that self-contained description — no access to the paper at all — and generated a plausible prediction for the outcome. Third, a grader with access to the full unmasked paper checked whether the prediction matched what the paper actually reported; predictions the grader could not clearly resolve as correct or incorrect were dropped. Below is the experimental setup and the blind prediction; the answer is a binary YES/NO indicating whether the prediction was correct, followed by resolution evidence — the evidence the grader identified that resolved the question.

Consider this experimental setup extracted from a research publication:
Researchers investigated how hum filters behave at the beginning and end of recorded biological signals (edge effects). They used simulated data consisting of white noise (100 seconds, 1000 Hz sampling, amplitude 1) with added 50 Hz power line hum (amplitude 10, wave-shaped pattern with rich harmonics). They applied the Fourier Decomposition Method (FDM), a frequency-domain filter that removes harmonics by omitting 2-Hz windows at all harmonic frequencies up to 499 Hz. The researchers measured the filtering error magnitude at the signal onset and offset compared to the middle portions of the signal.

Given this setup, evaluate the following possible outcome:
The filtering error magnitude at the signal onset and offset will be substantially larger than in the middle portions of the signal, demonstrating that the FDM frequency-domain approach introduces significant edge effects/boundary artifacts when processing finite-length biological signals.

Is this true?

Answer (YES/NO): YES